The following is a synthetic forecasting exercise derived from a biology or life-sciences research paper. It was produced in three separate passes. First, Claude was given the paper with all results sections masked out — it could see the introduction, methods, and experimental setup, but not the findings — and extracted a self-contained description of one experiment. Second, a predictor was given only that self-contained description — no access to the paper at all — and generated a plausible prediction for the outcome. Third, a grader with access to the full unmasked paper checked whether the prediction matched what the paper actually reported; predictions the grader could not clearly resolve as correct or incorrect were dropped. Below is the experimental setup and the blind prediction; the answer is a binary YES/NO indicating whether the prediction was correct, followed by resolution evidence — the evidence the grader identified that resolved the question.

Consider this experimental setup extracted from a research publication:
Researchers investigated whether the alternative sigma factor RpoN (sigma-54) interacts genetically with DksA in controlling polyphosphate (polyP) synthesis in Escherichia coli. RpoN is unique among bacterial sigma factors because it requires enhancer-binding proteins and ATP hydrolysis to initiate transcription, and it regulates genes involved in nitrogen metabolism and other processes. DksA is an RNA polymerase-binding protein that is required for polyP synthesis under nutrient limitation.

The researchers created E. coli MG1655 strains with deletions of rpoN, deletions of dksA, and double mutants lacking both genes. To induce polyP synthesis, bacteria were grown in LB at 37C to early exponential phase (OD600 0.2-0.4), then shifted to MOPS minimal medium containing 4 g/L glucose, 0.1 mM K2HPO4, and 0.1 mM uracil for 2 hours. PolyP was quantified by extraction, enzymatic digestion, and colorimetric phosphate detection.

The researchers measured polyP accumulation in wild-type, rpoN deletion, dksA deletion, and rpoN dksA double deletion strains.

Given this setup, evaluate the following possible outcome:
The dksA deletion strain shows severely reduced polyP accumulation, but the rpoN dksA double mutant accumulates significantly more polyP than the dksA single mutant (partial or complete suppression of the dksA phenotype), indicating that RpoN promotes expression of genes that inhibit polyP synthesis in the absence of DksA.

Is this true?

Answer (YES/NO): NO